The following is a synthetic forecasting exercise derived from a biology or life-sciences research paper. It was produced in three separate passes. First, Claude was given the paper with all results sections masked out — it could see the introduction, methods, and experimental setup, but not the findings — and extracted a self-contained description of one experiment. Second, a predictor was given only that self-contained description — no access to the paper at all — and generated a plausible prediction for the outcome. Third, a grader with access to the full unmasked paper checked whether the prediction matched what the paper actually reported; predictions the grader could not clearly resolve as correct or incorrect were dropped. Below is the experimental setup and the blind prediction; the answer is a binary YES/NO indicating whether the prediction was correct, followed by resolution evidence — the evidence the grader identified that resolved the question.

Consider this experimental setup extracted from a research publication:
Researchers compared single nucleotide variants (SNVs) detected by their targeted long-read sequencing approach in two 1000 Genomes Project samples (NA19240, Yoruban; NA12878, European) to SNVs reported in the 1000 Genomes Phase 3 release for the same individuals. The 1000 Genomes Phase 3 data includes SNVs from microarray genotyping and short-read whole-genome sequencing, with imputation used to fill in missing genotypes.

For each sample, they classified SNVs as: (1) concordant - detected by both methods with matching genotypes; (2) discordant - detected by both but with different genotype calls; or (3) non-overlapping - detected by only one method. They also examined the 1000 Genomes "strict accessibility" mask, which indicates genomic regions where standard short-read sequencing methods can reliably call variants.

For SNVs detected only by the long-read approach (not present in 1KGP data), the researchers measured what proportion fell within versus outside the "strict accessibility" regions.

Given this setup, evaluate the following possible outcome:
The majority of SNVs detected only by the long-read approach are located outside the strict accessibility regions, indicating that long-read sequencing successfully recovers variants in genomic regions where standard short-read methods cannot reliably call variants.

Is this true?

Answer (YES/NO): YES